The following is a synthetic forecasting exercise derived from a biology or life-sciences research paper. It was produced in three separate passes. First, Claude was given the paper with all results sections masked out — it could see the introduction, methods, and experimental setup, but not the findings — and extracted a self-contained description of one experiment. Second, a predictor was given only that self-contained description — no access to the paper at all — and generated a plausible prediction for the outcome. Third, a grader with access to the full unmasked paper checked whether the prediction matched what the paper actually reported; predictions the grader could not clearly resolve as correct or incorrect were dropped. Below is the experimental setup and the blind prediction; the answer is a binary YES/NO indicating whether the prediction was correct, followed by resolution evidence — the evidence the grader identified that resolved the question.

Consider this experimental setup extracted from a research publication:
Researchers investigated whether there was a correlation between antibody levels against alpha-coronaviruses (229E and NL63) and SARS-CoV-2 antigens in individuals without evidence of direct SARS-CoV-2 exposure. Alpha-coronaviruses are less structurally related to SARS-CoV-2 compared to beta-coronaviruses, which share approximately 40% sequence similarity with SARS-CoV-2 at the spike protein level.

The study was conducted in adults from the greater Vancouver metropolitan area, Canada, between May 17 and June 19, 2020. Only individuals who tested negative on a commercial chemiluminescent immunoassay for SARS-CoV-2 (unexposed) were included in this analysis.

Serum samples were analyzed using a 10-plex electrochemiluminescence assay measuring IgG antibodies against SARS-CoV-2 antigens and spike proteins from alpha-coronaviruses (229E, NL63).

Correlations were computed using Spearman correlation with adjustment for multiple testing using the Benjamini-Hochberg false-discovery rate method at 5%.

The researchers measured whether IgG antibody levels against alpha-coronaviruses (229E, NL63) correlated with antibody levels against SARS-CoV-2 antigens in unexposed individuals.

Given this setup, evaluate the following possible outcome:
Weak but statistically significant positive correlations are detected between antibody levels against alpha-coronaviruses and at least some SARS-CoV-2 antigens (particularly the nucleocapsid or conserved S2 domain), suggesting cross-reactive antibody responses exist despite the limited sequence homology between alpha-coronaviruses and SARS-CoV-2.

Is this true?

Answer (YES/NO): YES